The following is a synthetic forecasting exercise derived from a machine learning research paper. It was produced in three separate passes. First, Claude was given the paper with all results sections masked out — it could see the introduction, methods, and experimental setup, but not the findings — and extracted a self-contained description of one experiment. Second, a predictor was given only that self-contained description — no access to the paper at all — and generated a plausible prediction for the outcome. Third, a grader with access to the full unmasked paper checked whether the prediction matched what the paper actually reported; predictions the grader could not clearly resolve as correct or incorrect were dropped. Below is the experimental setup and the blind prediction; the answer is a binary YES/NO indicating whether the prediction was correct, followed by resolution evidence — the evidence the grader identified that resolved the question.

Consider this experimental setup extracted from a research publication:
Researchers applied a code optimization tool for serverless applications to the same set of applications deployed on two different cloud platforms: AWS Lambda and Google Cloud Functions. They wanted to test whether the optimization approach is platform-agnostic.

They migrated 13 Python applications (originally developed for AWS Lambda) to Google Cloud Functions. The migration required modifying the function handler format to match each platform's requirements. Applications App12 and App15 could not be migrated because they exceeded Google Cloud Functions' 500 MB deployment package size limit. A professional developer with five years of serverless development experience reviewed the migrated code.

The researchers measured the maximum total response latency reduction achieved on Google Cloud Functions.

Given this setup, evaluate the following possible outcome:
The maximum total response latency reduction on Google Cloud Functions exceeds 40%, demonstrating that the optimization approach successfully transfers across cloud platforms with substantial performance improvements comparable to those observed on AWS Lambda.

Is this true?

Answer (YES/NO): NO